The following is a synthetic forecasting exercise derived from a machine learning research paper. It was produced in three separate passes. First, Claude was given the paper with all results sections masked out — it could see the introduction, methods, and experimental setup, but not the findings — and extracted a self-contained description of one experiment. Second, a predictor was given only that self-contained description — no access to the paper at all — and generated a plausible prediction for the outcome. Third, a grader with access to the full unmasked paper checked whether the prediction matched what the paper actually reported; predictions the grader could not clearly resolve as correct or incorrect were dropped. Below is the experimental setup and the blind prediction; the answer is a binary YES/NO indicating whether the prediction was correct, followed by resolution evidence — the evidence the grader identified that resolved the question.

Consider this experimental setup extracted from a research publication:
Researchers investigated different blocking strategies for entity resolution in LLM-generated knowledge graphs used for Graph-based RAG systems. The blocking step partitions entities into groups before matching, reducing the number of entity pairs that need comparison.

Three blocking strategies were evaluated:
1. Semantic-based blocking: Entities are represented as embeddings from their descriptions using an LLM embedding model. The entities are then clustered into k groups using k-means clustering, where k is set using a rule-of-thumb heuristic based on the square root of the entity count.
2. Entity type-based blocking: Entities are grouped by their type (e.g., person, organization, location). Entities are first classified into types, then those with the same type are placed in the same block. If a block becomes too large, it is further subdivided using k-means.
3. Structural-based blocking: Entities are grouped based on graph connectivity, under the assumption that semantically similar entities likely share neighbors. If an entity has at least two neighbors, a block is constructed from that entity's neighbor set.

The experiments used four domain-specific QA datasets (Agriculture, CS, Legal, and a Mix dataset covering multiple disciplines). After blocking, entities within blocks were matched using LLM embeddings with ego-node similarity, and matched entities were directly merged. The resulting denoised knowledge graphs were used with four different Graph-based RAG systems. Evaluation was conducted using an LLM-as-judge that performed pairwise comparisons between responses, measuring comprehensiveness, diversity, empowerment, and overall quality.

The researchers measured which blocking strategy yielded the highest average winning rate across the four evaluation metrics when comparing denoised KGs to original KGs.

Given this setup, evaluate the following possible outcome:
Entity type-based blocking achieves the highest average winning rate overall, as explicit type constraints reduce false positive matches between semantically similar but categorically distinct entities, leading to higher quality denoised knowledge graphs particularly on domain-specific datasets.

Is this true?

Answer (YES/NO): YES